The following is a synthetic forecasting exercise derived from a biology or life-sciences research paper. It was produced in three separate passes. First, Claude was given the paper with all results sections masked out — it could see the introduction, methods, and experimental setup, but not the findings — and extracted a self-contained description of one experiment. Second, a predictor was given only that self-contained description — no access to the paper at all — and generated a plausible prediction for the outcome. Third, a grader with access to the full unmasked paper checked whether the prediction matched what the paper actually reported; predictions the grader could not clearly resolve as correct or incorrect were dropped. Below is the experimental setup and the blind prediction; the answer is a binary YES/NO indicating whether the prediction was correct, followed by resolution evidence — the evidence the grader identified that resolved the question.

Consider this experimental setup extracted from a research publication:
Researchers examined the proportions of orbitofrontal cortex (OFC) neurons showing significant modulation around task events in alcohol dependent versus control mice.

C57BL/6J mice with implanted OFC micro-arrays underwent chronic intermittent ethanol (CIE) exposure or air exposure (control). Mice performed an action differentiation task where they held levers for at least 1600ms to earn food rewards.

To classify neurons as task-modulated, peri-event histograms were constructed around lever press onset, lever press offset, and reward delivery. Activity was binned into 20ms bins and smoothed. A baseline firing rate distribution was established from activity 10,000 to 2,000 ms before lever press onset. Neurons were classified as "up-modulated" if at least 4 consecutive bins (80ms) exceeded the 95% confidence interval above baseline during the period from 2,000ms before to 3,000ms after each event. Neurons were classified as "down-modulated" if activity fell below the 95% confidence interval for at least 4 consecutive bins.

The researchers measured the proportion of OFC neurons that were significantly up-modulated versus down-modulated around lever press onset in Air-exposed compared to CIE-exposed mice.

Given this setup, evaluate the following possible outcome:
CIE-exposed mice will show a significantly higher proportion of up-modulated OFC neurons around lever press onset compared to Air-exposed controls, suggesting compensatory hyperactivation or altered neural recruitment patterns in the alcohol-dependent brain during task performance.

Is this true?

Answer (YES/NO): NO